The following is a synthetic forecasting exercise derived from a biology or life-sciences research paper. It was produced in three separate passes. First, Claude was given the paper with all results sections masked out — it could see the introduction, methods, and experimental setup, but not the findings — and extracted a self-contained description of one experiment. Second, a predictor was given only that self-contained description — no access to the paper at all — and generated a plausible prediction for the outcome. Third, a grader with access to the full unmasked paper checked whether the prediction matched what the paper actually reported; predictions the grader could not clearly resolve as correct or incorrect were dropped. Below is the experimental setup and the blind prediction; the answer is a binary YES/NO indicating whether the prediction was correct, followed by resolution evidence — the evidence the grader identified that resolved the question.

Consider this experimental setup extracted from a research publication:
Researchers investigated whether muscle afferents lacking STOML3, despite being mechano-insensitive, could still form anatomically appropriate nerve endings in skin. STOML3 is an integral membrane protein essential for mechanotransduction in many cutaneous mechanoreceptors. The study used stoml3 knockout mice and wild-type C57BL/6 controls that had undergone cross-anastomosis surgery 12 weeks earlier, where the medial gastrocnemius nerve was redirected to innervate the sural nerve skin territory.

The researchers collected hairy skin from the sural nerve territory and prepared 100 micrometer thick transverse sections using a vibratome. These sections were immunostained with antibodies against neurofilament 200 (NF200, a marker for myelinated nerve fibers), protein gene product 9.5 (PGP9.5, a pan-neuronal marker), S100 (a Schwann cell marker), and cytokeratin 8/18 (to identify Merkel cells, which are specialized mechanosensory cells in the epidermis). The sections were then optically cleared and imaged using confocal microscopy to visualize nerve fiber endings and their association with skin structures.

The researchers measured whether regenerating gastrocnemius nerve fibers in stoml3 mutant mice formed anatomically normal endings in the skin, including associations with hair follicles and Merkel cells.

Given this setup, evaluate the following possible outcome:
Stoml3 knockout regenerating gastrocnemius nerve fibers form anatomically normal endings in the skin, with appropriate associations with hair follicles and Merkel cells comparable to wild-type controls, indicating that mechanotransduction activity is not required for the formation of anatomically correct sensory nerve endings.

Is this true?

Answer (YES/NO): YES